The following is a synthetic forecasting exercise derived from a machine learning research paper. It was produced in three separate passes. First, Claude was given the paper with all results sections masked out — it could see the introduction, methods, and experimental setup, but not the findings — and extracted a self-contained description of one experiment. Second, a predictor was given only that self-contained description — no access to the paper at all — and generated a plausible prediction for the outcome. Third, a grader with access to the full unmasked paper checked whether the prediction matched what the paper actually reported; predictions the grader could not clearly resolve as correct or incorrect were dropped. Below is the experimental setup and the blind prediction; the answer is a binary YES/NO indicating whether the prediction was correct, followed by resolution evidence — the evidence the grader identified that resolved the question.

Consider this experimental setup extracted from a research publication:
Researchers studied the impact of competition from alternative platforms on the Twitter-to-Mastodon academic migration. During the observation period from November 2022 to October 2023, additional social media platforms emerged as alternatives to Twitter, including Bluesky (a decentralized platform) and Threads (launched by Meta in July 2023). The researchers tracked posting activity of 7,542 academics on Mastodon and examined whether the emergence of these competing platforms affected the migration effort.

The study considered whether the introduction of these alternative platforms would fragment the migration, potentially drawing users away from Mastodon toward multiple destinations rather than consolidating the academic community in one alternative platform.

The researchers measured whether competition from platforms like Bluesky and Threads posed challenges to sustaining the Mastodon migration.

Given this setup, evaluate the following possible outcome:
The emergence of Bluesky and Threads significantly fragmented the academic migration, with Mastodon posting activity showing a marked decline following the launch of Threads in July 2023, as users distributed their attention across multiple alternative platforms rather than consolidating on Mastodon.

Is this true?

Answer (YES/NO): NO